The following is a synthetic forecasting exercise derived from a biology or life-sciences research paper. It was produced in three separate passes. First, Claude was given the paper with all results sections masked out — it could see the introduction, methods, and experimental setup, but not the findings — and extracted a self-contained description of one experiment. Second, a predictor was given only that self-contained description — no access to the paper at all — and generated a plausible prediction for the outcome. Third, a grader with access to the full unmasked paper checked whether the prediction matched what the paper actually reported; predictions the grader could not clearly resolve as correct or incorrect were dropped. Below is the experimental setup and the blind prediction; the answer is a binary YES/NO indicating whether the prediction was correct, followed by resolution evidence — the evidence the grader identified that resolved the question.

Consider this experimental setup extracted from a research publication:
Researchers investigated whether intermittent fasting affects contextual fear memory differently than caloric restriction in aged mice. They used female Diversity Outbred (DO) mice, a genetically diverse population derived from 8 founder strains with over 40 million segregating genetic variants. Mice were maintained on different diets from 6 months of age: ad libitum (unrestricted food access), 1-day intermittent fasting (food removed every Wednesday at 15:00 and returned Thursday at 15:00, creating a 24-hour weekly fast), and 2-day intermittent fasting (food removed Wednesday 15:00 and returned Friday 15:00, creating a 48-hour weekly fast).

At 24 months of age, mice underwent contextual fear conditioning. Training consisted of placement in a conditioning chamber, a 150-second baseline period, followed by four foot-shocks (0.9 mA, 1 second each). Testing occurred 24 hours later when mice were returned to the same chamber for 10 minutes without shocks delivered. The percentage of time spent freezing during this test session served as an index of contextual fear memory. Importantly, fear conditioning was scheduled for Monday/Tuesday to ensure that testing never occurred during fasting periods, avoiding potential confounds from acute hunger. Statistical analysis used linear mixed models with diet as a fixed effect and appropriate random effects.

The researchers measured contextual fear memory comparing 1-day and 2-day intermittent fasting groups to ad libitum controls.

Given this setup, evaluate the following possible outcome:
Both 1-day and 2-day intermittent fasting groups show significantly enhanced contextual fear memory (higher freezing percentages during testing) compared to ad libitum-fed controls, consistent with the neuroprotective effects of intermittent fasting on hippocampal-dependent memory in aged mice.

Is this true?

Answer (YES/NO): NO